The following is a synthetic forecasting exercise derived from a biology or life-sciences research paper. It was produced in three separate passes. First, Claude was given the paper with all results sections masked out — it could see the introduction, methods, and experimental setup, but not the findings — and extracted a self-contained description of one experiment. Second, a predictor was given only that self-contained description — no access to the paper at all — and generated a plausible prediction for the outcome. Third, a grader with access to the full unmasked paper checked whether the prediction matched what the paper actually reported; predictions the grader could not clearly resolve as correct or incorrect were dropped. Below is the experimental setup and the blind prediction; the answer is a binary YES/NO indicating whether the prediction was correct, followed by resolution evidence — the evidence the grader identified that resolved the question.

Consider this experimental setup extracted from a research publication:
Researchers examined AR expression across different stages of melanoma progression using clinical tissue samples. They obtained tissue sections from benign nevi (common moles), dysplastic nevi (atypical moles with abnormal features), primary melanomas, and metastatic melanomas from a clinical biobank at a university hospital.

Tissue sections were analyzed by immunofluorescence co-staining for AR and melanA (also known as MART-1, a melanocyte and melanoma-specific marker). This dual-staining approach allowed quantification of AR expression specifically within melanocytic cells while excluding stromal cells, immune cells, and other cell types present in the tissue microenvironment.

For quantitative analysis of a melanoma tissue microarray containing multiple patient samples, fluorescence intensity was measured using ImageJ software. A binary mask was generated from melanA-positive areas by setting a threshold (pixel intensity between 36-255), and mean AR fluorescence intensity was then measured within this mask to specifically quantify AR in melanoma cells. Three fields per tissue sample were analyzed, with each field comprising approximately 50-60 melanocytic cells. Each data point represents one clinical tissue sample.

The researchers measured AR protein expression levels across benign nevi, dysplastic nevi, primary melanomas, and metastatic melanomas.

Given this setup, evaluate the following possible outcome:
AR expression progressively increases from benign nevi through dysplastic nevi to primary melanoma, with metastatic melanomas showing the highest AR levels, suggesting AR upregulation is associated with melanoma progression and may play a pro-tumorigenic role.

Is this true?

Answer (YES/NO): NO